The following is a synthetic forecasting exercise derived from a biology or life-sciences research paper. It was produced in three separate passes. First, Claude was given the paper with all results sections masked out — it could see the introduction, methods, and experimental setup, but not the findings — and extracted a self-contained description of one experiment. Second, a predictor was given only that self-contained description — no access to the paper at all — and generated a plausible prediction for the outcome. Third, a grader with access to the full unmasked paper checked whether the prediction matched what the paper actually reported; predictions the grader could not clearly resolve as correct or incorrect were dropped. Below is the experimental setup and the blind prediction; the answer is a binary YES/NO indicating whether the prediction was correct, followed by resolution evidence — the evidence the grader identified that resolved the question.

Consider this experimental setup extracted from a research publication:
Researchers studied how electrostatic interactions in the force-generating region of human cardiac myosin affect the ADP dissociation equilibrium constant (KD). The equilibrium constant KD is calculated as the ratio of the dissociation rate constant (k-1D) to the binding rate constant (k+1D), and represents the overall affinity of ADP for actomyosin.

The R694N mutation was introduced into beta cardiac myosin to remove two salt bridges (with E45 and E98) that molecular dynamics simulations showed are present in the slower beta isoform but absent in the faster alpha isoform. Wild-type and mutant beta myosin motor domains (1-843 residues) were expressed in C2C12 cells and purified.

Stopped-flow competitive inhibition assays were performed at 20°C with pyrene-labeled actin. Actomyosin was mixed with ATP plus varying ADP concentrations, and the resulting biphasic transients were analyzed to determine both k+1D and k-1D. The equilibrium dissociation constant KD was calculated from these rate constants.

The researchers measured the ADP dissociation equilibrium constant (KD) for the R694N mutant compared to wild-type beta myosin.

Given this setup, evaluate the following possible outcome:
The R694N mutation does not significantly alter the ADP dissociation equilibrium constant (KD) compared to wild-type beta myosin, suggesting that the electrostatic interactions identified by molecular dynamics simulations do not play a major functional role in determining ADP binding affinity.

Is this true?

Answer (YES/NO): NO